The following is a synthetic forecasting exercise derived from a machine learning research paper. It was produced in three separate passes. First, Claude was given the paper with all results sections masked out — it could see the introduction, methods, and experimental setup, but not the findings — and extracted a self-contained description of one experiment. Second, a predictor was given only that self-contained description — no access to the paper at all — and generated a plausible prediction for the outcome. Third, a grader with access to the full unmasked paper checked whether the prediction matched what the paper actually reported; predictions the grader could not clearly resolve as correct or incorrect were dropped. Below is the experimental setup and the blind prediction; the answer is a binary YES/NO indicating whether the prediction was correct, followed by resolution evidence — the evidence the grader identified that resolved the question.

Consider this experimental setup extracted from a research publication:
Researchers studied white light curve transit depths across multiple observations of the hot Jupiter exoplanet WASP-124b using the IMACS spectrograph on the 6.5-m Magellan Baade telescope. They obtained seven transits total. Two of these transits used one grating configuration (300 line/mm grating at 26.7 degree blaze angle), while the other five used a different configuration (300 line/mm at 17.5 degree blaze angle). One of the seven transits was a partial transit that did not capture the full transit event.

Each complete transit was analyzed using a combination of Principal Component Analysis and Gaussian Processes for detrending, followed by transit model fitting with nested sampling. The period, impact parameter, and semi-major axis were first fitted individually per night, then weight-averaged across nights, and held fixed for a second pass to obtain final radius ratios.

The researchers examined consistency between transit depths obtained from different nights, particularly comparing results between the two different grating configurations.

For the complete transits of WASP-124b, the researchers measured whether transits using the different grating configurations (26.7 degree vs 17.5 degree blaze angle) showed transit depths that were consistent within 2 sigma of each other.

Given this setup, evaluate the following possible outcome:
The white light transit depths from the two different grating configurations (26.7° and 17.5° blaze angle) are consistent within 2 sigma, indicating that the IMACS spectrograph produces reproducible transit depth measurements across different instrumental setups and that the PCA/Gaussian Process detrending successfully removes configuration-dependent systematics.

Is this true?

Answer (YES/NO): YES